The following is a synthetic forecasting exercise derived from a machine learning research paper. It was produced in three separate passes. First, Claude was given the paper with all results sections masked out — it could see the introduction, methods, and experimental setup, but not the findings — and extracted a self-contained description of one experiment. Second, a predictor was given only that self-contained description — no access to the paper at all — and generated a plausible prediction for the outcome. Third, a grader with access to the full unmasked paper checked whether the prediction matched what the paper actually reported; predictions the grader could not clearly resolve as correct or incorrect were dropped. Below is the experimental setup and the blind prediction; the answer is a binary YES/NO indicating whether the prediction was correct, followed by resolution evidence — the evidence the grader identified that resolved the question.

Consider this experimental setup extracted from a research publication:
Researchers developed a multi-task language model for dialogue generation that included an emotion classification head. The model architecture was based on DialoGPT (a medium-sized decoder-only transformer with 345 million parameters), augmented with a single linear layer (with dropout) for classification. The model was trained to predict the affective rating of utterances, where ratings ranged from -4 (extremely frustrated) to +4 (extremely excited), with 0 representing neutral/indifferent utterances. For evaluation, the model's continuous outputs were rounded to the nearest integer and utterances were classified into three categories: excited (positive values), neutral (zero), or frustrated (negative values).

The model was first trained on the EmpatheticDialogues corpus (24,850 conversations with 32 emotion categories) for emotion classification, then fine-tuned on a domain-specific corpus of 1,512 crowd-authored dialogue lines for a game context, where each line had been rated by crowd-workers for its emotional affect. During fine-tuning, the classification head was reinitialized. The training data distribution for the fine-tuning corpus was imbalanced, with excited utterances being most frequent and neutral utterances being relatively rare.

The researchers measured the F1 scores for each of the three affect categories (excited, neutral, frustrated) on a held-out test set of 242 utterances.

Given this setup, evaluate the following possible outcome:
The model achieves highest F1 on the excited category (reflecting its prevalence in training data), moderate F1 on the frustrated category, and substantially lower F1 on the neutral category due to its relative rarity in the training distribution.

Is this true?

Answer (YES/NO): NO